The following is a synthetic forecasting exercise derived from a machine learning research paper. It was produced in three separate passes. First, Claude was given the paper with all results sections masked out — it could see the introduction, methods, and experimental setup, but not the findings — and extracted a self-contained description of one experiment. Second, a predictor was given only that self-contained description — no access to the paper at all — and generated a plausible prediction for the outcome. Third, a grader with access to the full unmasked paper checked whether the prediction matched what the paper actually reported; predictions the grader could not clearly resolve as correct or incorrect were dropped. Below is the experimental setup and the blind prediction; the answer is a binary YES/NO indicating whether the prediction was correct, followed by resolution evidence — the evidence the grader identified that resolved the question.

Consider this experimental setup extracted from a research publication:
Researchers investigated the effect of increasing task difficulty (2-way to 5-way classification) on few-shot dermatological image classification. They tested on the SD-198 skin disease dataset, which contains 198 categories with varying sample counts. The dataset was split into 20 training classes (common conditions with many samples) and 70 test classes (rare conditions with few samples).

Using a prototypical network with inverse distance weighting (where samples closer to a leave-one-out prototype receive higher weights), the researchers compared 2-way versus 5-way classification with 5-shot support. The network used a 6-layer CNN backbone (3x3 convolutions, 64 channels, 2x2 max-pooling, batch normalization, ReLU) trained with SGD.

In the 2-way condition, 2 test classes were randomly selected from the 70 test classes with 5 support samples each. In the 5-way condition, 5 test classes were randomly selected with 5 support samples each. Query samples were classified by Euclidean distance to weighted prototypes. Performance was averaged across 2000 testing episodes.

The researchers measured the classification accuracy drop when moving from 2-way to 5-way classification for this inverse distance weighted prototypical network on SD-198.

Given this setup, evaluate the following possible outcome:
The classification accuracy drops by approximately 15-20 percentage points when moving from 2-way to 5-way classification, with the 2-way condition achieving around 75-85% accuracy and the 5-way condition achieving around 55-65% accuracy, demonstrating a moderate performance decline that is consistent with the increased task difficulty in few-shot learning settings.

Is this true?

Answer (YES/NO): NO